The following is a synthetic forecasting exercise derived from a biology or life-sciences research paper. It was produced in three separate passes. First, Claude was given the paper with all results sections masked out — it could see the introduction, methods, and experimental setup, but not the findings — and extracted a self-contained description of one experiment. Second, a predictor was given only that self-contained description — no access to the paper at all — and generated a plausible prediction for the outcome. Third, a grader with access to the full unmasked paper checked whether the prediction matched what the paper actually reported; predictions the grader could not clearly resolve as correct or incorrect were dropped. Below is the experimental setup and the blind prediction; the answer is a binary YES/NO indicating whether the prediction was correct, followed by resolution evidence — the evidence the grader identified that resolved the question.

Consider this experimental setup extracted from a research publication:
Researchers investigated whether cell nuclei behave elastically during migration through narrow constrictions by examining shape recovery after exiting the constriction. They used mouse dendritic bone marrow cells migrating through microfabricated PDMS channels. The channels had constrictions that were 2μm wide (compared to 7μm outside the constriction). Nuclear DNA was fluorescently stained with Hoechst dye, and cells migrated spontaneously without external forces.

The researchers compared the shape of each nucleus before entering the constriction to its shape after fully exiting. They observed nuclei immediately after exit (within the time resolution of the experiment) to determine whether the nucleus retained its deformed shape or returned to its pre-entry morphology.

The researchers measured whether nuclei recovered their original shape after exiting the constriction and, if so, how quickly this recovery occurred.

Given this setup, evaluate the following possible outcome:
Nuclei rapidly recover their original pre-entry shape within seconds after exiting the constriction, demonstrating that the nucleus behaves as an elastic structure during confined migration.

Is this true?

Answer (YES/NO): YES